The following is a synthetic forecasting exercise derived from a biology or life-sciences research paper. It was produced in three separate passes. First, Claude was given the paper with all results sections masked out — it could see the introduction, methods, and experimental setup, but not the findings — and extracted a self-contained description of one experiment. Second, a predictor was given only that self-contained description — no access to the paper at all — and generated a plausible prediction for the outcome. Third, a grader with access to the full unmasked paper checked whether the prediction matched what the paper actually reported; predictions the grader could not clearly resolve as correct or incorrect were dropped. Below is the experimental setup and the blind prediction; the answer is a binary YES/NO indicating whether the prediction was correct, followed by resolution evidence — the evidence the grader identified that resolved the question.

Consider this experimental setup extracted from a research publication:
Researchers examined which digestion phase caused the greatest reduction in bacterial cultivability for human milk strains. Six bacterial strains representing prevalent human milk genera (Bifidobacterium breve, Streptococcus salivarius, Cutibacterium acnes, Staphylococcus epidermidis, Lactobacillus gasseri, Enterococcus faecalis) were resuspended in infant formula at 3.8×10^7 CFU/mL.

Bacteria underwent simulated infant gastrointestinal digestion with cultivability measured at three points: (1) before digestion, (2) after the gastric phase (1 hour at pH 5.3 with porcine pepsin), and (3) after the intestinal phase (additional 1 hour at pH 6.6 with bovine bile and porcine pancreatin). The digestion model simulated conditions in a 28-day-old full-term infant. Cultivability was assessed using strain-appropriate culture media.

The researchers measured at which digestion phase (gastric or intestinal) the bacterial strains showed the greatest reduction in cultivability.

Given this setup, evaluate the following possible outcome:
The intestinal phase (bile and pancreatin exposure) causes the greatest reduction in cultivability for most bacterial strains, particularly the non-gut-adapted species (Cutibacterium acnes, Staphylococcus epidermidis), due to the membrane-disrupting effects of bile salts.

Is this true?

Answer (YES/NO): NO